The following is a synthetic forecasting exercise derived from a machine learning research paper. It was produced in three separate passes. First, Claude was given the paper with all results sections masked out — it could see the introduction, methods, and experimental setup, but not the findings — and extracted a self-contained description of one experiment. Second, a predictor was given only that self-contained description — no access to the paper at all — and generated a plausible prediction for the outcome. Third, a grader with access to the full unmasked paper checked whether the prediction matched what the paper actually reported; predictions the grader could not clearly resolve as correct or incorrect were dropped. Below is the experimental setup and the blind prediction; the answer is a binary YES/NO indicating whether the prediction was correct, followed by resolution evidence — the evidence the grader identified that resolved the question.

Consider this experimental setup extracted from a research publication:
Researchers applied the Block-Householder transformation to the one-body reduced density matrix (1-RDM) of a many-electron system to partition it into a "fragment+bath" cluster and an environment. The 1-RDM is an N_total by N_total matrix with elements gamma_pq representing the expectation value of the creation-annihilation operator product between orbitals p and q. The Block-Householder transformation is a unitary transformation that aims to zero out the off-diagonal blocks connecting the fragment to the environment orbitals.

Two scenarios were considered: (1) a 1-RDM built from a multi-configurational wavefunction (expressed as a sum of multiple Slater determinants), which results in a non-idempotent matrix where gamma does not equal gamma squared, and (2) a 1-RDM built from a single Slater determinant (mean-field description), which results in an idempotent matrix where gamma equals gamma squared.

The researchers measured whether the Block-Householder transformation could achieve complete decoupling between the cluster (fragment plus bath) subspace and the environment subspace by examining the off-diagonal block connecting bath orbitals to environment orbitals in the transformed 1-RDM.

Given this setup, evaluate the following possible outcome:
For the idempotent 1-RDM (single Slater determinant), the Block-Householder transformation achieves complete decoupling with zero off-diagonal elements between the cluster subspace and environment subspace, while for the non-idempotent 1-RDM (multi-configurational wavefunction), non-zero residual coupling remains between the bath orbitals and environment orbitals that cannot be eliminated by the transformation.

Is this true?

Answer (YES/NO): YES